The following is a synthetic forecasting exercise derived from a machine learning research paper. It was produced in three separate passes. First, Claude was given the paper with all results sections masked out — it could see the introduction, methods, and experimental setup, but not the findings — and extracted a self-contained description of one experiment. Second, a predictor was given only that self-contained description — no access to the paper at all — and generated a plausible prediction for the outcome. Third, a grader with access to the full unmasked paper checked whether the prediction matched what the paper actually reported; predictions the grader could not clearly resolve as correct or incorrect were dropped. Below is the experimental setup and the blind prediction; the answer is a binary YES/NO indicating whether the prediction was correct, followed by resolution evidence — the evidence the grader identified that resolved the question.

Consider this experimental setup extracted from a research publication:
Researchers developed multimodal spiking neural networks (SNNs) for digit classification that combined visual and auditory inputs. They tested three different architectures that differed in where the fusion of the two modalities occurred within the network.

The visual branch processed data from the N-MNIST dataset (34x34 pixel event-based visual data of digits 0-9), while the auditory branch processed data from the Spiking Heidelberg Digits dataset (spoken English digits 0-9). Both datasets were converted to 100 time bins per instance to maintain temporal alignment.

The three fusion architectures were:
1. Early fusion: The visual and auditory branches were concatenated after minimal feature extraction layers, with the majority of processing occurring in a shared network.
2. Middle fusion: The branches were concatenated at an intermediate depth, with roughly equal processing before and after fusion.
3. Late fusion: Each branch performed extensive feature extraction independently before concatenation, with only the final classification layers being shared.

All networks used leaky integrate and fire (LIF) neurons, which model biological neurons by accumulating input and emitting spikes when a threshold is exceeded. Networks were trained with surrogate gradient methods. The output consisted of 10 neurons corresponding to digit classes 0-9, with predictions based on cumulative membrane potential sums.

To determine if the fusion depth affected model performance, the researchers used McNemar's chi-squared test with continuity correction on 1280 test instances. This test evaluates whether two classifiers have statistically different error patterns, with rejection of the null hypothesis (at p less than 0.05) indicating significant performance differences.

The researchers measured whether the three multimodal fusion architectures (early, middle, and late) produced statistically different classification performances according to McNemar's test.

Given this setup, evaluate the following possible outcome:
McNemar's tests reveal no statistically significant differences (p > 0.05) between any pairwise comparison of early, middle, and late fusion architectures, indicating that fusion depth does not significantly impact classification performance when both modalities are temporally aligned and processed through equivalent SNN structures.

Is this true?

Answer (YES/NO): YES